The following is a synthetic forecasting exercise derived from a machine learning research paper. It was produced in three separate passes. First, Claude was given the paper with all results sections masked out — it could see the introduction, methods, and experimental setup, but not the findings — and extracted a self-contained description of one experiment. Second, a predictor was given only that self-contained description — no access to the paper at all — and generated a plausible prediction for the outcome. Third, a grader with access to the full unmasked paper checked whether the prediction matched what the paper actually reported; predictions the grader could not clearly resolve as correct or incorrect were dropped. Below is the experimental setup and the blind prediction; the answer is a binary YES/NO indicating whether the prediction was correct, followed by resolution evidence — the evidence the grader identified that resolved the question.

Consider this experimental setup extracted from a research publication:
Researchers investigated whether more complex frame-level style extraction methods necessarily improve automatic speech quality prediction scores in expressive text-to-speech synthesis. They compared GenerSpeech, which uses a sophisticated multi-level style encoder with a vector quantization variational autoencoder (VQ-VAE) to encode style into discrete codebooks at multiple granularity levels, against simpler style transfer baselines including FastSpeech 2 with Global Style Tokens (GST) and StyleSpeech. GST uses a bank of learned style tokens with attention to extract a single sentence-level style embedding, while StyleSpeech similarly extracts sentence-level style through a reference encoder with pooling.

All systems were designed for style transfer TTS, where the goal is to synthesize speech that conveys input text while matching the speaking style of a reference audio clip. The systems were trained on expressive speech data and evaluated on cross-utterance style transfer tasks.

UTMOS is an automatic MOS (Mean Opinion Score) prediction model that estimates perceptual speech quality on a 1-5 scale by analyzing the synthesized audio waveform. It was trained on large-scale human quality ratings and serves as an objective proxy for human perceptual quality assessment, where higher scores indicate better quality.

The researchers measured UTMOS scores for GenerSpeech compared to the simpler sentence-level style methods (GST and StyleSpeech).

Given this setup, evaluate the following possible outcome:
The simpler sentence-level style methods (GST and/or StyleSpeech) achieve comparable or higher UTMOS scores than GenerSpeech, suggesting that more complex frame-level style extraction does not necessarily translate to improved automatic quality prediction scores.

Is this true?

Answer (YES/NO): YES